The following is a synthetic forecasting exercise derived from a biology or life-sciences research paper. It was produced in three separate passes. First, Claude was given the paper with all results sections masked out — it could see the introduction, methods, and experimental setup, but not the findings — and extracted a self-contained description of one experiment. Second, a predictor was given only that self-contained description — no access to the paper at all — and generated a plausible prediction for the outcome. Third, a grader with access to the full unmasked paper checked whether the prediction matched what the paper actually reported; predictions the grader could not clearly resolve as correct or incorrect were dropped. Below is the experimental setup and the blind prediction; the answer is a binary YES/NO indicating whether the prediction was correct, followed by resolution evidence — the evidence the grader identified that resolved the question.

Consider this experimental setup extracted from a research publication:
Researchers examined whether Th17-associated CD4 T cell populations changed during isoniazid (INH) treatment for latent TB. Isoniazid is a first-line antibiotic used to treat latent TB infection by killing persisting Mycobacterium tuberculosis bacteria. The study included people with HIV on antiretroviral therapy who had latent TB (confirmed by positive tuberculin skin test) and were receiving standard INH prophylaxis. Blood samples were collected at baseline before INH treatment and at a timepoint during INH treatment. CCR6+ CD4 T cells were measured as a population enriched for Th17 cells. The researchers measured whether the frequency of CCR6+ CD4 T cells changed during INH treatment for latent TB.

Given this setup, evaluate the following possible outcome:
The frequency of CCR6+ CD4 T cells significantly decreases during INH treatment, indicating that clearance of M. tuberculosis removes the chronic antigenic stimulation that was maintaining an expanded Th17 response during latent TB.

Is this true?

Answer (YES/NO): NO